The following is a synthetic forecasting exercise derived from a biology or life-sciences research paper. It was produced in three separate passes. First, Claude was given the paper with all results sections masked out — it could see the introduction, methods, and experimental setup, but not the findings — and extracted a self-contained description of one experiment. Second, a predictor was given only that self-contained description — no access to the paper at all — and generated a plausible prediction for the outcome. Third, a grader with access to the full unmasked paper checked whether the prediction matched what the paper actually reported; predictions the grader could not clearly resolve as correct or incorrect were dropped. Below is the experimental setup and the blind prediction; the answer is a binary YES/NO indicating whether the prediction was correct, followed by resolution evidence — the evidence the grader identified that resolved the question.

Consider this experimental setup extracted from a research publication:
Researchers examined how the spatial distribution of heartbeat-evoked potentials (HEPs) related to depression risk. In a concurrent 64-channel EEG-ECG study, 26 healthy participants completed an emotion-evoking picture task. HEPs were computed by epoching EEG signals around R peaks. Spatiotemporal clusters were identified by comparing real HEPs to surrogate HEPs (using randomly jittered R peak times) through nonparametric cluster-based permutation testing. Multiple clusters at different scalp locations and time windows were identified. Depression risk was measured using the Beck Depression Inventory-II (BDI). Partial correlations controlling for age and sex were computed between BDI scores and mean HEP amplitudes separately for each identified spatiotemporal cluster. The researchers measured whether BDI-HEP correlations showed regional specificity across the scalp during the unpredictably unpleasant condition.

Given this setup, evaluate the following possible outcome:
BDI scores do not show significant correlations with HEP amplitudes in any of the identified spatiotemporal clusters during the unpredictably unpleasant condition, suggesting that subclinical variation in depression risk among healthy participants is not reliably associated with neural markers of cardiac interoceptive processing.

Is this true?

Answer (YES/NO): NO